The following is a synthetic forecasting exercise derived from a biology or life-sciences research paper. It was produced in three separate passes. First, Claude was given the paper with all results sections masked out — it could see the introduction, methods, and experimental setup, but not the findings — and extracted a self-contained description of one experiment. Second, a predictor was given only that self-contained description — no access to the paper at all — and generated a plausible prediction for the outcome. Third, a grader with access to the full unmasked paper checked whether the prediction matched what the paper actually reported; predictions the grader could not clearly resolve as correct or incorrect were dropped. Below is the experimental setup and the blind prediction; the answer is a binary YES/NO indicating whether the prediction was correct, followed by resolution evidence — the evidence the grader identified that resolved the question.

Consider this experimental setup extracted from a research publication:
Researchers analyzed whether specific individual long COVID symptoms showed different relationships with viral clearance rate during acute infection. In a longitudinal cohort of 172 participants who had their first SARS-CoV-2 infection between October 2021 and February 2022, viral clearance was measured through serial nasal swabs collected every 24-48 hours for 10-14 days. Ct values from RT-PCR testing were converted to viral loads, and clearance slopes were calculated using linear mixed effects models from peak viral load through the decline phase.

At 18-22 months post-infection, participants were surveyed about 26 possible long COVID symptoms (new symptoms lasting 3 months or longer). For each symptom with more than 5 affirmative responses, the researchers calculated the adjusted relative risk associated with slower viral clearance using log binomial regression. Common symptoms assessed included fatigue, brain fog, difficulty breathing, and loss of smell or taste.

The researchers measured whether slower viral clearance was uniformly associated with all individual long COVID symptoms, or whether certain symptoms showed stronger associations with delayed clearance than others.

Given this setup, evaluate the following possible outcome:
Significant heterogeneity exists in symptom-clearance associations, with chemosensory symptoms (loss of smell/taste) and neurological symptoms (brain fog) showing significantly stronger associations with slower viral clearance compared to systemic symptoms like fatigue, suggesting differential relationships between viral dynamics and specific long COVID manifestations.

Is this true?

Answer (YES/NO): NO